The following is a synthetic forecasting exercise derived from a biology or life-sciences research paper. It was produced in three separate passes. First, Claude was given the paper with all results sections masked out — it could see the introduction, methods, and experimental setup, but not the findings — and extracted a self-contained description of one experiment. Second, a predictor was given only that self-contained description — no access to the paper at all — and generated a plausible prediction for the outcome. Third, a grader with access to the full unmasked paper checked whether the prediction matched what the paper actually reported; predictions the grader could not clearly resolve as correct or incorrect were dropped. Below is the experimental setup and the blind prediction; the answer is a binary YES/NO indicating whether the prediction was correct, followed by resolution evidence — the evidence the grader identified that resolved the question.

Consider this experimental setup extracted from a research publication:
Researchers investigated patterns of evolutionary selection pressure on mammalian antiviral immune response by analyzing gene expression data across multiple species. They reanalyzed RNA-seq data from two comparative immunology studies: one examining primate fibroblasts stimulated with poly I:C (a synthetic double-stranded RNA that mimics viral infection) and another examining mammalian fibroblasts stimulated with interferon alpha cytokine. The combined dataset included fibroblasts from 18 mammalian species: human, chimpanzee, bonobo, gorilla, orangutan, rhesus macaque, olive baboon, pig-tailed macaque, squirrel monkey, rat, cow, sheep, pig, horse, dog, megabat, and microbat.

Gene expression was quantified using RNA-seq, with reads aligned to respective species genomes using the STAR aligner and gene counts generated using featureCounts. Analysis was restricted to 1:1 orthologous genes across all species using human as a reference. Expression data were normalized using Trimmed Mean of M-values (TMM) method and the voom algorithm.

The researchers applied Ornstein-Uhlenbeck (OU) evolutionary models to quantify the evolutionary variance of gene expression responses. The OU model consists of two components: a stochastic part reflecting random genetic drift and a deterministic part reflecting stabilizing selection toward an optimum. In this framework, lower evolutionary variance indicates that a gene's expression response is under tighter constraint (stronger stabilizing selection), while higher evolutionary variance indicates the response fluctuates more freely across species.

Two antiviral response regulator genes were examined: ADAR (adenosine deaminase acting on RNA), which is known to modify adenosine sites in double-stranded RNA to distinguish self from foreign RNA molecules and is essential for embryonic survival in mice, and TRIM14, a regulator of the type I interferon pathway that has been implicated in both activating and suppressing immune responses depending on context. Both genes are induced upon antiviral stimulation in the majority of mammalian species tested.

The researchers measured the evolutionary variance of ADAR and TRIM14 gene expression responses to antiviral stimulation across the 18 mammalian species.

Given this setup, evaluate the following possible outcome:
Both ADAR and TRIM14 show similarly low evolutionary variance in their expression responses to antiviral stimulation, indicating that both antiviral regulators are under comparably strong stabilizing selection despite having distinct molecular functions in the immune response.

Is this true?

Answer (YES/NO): NO